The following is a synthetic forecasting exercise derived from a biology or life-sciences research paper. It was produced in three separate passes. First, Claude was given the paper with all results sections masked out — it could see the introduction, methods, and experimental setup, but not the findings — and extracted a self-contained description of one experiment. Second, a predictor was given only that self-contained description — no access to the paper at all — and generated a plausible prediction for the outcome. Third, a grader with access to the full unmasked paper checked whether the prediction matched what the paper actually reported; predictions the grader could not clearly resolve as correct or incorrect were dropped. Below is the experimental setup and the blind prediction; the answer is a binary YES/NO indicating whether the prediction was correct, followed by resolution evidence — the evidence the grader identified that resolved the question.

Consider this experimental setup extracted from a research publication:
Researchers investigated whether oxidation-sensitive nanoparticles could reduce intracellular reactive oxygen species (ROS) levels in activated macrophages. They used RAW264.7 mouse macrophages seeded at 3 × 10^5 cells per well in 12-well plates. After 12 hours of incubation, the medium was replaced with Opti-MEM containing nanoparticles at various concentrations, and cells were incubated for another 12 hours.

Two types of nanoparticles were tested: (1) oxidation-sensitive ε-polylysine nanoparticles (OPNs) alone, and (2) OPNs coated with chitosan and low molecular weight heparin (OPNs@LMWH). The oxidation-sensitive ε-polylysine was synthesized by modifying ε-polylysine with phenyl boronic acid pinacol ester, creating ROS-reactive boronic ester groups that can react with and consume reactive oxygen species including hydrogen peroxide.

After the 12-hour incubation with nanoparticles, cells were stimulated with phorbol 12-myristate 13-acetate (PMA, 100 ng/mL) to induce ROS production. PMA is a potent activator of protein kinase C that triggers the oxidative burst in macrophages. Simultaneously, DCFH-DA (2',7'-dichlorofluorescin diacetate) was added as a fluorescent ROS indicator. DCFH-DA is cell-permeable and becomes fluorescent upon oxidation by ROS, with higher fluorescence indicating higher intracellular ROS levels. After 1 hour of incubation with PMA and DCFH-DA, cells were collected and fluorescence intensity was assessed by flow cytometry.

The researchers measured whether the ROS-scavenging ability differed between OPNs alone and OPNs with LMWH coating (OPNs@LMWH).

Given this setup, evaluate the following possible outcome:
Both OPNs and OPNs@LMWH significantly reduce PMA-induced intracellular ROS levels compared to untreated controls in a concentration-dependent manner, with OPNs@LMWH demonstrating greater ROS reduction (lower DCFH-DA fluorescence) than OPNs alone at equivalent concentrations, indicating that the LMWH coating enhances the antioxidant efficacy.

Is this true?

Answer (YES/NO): YES